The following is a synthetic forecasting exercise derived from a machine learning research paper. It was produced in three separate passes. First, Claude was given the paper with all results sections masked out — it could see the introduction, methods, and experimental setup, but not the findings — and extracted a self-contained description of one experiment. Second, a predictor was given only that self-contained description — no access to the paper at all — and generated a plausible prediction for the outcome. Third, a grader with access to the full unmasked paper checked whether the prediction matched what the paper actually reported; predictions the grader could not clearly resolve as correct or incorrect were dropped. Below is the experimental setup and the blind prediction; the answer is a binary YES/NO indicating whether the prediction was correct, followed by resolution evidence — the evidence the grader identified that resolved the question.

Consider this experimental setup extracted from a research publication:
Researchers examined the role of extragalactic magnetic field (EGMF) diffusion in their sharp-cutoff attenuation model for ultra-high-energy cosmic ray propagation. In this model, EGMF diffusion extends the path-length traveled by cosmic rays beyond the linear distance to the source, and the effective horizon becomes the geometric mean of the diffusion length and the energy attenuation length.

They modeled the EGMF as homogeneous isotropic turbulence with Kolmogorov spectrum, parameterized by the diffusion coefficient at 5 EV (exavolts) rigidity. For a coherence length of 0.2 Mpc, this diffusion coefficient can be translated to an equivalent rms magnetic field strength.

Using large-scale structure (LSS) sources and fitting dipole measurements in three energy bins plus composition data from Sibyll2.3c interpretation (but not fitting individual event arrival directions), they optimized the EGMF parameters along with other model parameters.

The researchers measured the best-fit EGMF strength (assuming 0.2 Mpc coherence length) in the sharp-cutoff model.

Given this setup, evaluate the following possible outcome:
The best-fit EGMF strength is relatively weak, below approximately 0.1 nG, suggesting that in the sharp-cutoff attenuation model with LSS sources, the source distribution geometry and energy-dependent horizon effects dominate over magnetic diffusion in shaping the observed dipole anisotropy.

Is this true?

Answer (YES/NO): NO